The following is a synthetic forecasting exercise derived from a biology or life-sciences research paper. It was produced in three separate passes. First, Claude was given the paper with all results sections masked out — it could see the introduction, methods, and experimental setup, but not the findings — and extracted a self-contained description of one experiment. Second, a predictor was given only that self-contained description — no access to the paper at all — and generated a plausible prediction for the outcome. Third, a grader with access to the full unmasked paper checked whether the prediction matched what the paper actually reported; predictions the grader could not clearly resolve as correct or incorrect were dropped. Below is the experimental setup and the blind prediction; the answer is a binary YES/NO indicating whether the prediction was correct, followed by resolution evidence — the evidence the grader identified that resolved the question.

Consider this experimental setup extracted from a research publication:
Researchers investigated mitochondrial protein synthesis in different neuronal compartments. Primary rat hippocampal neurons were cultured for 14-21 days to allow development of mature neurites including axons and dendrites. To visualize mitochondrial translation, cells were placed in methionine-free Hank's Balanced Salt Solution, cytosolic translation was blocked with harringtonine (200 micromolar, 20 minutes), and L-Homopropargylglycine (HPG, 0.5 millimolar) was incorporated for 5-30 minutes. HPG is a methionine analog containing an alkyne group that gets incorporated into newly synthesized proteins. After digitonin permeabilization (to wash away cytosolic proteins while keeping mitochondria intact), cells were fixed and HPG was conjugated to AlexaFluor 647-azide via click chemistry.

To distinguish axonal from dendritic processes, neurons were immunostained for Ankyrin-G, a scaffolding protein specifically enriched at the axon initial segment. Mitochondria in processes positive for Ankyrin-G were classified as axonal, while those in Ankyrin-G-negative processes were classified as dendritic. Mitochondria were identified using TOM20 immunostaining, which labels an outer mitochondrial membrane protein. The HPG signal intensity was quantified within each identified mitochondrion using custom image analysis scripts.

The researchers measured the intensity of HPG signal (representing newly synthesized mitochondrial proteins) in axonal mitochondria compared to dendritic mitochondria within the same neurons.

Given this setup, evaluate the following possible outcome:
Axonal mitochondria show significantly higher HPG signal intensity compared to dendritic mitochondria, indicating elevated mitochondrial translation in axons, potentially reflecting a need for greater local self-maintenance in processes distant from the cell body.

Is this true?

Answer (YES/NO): YES